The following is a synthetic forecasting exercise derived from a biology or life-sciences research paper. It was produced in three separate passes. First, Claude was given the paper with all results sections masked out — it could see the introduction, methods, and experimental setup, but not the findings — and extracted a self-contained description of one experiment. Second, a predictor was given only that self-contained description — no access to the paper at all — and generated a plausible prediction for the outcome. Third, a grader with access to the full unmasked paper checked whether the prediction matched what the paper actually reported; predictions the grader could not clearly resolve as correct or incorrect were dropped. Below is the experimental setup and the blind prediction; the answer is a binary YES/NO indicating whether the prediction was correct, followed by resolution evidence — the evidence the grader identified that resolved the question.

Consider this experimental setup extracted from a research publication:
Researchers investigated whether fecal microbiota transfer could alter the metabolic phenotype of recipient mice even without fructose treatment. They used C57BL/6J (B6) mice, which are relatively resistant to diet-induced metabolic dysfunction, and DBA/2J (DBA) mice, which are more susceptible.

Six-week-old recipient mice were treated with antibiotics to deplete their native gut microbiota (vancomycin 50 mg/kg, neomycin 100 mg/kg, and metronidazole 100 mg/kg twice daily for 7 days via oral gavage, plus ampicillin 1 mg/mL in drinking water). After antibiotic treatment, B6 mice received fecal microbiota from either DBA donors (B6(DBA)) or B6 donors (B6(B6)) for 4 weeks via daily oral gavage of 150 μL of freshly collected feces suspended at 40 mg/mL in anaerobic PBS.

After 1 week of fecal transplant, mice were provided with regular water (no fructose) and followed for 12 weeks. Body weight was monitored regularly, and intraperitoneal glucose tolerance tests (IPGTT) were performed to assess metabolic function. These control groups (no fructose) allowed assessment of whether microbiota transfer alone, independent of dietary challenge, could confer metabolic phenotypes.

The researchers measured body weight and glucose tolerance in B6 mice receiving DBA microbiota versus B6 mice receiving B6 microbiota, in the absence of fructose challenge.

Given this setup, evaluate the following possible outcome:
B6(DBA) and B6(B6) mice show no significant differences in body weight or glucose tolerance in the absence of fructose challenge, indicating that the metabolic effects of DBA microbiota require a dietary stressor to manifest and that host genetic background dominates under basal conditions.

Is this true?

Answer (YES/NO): NO